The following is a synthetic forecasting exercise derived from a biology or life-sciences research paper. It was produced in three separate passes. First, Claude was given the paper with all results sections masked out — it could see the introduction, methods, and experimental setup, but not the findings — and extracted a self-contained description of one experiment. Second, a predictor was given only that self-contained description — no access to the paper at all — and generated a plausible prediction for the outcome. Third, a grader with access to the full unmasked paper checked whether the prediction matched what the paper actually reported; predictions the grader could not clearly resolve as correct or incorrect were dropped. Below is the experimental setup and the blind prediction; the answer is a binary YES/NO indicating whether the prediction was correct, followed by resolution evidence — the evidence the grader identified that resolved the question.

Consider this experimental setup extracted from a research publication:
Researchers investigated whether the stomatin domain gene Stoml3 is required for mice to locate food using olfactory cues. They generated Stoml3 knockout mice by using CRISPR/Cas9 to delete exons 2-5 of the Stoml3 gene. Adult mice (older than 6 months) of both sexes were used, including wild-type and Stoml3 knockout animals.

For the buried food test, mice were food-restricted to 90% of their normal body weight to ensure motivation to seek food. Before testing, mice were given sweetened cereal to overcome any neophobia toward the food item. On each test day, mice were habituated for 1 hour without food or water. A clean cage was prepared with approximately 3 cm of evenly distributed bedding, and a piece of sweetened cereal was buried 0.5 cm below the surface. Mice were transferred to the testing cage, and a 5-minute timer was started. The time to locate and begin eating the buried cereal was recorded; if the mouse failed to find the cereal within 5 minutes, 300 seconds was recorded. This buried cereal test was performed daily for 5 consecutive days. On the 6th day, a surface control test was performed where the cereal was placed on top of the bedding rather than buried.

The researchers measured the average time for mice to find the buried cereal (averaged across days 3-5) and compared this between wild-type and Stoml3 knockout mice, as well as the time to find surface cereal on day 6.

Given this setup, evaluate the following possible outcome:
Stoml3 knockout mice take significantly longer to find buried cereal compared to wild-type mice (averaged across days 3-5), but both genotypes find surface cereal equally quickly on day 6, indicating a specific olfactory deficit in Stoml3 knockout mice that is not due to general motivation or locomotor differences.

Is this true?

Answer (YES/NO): NO